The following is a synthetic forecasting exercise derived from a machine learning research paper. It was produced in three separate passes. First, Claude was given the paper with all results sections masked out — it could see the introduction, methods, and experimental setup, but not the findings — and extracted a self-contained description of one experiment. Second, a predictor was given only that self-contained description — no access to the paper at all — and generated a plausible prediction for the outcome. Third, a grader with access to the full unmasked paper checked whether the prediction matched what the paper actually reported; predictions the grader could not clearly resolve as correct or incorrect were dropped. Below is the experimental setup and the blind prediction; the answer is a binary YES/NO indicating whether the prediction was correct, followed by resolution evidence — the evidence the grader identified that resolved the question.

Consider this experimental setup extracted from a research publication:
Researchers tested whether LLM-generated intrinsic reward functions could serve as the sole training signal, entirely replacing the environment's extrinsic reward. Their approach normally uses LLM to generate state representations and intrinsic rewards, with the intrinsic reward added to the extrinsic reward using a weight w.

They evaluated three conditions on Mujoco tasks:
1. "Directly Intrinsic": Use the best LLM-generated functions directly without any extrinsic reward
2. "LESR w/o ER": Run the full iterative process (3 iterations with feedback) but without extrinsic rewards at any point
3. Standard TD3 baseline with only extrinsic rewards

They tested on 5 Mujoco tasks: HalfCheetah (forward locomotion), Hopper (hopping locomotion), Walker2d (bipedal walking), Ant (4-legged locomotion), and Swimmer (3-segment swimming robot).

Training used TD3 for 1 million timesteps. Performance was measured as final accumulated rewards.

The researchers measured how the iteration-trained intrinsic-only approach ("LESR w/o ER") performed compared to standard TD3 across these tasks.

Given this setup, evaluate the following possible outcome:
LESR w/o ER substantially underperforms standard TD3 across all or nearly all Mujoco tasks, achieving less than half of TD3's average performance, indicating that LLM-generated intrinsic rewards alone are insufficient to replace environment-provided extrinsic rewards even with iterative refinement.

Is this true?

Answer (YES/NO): NO